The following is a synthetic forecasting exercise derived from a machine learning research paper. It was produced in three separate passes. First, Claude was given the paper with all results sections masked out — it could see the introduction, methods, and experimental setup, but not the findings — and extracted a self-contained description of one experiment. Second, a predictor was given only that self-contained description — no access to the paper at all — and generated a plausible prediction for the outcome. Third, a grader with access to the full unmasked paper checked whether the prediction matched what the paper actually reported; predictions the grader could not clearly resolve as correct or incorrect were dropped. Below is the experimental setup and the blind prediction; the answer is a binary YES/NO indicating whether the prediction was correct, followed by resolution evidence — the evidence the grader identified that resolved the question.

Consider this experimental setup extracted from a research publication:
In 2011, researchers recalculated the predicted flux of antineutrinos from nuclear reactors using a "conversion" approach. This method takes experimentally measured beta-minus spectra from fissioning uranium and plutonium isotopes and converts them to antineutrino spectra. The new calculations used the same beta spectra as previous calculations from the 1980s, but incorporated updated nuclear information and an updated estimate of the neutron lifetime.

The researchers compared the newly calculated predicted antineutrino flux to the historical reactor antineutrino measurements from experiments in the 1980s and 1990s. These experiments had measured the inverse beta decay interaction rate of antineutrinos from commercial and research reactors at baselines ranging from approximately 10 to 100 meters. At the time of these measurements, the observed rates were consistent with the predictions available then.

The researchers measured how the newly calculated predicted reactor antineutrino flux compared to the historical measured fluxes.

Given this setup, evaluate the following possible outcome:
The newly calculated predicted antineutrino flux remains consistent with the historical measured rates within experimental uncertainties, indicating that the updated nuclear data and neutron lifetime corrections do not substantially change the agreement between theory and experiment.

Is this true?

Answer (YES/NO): NO